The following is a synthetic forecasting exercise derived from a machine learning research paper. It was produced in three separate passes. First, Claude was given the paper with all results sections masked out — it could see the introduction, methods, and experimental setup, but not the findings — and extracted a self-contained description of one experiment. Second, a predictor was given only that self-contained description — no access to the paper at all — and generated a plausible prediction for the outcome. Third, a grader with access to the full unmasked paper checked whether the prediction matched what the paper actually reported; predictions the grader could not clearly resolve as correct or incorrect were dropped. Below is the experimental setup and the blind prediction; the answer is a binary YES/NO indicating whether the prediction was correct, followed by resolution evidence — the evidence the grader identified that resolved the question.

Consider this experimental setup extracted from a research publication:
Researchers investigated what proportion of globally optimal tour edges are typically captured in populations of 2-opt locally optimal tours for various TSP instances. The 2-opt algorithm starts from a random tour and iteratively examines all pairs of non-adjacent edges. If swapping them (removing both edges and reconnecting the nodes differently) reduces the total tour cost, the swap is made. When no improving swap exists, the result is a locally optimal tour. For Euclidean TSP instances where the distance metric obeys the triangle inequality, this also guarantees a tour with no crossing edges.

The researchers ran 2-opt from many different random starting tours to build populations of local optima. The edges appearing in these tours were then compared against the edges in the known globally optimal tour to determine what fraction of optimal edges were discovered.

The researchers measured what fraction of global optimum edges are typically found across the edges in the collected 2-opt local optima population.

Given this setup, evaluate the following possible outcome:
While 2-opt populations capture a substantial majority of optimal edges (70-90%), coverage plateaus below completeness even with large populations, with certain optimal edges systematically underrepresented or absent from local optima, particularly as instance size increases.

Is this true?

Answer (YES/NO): NO